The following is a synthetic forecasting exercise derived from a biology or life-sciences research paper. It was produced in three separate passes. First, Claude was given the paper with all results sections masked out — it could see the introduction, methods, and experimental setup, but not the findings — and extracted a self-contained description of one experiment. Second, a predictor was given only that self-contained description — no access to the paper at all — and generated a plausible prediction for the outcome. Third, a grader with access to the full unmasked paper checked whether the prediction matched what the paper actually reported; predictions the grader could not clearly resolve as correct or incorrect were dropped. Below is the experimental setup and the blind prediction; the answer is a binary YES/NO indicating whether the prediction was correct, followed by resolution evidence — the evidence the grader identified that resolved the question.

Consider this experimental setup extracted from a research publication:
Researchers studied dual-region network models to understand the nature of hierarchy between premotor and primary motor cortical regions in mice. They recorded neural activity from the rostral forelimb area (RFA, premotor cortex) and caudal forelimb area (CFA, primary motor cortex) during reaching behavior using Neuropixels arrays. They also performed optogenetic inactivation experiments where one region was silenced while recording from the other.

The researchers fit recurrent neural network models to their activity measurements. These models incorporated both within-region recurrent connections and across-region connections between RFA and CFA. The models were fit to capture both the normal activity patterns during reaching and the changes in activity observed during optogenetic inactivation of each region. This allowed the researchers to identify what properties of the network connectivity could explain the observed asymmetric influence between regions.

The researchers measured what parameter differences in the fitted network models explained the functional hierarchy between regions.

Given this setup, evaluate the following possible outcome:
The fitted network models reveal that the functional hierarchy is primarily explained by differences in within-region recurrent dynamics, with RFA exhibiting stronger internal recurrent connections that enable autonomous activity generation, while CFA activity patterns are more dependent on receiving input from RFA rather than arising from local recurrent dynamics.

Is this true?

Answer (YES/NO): NO